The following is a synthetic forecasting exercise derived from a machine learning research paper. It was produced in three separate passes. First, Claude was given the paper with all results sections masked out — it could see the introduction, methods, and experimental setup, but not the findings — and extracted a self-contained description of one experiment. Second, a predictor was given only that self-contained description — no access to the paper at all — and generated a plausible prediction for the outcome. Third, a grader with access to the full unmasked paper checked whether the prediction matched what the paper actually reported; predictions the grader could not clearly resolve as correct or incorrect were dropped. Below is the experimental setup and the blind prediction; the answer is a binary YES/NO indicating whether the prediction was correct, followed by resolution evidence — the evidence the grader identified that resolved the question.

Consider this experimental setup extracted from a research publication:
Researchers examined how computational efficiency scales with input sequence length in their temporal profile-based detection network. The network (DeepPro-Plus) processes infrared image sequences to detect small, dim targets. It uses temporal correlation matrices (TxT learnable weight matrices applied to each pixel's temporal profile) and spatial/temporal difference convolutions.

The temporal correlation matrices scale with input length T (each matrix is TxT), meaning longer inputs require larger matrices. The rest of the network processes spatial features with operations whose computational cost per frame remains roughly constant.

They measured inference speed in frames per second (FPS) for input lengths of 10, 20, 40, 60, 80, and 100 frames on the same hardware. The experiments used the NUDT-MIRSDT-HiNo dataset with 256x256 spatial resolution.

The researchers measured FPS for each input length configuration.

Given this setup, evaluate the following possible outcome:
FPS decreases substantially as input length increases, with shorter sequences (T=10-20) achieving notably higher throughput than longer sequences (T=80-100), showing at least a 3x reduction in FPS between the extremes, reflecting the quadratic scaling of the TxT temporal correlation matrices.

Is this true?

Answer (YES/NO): NO